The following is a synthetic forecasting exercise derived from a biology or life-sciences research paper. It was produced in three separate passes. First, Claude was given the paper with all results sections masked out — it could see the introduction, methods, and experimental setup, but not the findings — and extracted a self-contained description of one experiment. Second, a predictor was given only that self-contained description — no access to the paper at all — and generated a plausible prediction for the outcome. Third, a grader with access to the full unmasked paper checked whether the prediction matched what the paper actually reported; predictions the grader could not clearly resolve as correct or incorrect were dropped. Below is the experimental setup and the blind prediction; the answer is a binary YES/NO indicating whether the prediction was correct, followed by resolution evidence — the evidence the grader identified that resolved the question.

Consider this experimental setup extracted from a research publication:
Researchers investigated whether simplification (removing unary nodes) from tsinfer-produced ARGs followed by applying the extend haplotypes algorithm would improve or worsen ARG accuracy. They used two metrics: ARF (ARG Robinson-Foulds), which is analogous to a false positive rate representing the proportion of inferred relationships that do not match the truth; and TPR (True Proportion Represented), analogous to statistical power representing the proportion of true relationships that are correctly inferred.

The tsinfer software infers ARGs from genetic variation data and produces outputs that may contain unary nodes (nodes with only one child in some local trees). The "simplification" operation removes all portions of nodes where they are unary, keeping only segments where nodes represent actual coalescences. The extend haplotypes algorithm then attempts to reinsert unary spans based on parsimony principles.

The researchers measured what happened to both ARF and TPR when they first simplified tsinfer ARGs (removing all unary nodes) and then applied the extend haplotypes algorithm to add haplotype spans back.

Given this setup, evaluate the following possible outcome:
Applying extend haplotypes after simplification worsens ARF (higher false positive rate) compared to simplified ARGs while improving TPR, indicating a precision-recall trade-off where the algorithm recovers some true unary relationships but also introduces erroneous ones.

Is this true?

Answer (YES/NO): YES